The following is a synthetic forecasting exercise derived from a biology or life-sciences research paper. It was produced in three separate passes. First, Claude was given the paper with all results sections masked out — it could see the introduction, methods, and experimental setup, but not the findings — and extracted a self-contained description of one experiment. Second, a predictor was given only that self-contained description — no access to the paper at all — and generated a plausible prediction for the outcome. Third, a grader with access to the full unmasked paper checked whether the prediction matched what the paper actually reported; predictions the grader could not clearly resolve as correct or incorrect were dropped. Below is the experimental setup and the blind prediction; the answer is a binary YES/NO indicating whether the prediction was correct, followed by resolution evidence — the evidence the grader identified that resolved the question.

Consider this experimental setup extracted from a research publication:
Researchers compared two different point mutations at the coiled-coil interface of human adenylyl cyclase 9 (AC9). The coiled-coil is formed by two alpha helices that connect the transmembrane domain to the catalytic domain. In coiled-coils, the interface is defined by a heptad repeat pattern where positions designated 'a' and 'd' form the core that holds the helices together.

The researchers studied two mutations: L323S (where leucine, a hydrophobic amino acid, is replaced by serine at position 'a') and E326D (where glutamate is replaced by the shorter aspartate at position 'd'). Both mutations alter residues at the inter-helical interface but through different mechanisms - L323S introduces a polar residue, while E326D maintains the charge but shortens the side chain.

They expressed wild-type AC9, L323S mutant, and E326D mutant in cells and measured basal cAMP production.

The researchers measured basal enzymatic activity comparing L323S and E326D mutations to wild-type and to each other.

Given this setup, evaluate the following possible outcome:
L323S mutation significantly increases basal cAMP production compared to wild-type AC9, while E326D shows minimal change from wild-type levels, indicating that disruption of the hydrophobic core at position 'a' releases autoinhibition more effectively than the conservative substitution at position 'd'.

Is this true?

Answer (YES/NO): NO